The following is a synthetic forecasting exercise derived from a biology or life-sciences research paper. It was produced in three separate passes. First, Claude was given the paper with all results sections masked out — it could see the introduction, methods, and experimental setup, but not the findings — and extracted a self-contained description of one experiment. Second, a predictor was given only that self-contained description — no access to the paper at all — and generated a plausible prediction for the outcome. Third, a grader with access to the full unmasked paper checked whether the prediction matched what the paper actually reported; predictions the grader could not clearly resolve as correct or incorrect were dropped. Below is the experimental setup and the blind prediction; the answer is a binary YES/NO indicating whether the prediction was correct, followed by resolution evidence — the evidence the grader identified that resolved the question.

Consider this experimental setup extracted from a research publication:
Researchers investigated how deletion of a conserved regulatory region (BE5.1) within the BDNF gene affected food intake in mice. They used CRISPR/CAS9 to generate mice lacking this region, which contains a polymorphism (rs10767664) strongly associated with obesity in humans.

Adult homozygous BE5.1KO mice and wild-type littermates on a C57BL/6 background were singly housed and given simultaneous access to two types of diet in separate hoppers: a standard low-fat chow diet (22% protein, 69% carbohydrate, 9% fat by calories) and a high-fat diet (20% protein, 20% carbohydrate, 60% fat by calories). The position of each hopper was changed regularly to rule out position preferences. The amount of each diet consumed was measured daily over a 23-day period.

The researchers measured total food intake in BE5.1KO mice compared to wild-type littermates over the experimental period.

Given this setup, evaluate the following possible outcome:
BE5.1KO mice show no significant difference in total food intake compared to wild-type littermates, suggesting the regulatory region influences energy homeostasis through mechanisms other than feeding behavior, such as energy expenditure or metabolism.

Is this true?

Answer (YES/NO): NO